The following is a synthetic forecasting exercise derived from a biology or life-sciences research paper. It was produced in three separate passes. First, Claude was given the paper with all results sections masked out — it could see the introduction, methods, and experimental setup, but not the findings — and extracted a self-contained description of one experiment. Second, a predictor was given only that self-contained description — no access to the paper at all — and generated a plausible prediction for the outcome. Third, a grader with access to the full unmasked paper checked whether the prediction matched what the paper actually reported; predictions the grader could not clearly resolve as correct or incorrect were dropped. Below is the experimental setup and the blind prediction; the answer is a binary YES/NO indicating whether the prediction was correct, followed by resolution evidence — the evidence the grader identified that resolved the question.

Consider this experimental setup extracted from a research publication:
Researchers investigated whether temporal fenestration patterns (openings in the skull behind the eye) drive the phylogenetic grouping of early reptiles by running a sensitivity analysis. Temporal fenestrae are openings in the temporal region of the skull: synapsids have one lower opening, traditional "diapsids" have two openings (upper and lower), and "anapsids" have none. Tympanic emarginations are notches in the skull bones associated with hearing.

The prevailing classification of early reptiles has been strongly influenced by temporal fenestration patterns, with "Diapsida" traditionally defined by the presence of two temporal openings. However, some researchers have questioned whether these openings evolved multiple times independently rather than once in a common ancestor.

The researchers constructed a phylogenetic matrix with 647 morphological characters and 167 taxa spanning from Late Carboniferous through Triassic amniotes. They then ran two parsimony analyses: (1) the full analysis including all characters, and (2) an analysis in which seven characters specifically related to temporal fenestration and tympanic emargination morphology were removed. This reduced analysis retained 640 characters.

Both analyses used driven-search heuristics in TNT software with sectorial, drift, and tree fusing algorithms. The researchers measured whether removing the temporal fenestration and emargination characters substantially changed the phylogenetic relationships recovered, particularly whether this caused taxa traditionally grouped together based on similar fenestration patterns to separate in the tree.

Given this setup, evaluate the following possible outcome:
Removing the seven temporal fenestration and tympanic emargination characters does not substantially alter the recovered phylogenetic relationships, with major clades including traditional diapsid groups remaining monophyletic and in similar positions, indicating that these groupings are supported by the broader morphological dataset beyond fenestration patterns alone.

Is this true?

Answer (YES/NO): NO